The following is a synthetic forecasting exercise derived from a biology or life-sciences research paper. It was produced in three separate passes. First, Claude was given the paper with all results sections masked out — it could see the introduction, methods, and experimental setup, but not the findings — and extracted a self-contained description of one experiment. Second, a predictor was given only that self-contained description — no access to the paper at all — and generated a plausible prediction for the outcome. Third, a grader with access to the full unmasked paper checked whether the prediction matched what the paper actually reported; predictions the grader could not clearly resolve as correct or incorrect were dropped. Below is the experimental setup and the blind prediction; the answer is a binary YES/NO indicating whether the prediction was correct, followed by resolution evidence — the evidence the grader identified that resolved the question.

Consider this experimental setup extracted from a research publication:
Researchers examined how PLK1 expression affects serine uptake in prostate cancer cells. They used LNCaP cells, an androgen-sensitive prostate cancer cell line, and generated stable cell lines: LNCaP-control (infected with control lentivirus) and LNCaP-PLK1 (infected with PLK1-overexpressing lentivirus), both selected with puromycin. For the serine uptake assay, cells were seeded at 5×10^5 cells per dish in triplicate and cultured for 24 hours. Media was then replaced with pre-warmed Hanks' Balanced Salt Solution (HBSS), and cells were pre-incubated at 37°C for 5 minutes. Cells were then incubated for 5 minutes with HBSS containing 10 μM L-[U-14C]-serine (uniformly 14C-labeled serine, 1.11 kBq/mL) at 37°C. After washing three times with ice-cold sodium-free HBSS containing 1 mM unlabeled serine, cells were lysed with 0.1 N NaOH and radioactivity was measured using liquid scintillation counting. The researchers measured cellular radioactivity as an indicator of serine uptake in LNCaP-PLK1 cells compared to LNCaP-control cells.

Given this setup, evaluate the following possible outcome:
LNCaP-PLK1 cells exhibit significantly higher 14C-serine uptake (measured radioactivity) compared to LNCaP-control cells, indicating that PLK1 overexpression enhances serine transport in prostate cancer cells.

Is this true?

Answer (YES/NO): YES